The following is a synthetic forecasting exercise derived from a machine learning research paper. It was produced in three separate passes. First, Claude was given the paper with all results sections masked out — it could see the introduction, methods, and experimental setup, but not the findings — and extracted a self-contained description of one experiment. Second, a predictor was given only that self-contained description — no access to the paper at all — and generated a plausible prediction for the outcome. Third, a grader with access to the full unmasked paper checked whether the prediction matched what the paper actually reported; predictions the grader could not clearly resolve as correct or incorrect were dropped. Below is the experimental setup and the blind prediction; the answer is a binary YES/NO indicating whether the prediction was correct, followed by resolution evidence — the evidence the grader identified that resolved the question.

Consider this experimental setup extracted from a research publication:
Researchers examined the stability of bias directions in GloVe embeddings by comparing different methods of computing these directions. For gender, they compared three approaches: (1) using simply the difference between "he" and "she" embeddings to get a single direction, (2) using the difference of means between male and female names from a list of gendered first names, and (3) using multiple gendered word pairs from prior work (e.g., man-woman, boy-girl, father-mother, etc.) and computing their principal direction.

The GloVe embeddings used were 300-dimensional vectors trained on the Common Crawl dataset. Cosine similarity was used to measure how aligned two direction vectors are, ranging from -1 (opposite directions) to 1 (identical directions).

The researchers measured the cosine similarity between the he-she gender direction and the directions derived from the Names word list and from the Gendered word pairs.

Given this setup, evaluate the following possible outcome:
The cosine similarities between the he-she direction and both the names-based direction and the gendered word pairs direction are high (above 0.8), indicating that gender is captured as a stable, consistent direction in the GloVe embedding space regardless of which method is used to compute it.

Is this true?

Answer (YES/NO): NO